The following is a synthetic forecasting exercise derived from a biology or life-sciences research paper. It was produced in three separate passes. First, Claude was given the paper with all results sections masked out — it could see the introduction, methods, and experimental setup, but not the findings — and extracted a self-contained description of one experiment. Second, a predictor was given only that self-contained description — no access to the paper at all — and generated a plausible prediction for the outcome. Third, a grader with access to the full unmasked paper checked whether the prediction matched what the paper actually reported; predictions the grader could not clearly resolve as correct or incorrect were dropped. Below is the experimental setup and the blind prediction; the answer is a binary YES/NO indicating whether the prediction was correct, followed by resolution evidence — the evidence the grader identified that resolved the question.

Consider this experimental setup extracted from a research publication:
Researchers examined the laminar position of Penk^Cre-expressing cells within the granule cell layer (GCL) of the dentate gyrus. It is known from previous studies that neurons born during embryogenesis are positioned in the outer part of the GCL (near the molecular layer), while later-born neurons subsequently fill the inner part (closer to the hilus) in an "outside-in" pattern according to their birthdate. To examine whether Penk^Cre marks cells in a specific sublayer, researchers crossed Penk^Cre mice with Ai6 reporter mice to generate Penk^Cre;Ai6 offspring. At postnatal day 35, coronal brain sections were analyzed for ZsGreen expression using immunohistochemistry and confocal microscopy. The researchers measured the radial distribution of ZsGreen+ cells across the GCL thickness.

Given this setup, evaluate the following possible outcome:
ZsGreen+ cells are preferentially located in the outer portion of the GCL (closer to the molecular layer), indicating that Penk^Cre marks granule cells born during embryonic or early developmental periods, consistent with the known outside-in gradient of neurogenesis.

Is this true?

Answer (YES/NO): YES